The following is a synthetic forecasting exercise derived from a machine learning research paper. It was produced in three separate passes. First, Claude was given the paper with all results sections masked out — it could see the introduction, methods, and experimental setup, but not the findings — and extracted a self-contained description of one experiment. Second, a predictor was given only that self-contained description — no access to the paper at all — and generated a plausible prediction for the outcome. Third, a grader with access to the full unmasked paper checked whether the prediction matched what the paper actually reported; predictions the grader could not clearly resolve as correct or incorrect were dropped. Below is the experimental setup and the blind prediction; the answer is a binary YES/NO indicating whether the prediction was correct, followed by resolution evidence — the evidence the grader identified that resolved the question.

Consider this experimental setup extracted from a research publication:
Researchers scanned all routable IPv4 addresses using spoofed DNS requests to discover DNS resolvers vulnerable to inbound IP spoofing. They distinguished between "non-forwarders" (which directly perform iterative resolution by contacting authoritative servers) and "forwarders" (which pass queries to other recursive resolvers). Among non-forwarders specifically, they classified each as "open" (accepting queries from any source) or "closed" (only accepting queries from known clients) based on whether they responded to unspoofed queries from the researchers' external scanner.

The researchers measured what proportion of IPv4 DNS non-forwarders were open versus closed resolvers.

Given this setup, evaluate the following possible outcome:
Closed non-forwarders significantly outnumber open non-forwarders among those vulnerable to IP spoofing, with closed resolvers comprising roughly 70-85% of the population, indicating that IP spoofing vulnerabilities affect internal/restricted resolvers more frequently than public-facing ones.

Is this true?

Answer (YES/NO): NO